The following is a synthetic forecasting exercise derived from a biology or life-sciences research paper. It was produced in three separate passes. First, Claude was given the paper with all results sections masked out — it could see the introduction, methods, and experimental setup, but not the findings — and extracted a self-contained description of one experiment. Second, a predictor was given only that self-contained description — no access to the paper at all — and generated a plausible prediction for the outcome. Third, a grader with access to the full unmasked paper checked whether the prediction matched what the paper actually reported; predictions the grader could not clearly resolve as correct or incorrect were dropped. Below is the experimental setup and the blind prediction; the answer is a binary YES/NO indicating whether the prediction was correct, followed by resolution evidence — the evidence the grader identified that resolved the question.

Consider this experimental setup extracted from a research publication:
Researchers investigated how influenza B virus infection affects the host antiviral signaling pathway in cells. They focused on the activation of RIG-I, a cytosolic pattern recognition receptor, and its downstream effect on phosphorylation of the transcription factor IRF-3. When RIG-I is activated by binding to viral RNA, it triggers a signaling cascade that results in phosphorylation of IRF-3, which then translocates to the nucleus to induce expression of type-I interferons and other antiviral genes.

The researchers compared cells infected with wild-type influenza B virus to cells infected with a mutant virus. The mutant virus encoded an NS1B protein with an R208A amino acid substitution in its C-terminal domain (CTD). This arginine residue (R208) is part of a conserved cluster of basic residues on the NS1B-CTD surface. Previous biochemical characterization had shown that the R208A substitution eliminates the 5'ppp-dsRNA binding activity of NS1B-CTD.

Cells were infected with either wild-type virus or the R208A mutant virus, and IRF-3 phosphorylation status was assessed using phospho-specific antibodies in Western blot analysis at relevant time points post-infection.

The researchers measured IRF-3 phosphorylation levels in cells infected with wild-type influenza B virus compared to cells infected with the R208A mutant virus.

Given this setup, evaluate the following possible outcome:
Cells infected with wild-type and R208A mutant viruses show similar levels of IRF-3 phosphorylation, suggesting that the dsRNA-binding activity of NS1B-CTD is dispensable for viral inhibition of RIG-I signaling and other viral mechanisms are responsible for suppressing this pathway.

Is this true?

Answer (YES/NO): NO